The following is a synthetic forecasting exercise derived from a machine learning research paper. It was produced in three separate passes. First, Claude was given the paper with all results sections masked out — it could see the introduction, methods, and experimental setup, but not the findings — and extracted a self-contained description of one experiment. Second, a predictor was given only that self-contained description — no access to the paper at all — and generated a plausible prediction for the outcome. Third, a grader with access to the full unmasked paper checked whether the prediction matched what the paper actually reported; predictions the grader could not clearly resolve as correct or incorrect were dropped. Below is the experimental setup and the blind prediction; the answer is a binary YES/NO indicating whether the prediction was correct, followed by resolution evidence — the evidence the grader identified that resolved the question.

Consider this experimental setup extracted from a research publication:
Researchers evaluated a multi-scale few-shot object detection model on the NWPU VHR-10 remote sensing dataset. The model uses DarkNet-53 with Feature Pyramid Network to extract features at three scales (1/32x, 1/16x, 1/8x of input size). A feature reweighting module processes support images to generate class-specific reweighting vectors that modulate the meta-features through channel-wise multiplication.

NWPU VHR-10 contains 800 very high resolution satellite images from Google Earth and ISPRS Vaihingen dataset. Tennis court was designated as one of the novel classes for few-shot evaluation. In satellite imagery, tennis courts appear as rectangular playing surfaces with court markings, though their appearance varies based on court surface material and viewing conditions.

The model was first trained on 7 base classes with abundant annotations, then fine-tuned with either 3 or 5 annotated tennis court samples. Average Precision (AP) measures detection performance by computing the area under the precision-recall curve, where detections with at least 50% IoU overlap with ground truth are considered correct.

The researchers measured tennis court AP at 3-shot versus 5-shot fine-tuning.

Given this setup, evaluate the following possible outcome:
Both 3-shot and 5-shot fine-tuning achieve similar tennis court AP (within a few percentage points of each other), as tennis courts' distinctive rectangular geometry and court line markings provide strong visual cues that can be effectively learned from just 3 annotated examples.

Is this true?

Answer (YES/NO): NO